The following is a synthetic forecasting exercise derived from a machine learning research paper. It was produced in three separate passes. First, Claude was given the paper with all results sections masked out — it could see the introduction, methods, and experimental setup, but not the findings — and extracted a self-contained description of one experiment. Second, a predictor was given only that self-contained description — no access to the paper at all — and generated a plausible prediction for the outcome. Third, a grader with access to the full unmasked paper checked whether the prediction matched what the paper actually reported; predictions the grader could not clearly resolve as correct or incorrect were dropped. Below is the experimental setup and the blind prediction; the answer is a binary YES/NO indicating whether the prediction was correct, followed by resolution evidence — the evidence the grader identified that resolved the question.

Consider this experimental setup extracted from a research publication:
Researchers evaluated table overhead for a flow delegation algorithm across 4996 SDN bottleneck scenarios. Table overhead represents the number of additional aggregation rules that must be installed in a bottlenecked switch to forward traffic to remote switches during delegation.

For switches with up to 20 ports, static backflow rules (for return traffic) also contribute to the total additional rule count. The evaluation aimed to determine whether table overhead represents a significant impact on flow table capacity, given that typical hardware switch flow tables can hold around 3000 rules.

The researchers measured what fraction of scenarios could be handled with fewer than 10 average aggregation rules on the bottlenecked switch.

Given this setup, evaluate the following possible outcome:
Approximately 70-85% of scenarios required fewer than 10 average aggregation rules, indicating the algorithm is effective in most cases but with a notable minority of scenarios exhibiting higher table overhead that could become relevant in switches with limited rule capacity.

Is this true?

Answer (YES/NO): NO